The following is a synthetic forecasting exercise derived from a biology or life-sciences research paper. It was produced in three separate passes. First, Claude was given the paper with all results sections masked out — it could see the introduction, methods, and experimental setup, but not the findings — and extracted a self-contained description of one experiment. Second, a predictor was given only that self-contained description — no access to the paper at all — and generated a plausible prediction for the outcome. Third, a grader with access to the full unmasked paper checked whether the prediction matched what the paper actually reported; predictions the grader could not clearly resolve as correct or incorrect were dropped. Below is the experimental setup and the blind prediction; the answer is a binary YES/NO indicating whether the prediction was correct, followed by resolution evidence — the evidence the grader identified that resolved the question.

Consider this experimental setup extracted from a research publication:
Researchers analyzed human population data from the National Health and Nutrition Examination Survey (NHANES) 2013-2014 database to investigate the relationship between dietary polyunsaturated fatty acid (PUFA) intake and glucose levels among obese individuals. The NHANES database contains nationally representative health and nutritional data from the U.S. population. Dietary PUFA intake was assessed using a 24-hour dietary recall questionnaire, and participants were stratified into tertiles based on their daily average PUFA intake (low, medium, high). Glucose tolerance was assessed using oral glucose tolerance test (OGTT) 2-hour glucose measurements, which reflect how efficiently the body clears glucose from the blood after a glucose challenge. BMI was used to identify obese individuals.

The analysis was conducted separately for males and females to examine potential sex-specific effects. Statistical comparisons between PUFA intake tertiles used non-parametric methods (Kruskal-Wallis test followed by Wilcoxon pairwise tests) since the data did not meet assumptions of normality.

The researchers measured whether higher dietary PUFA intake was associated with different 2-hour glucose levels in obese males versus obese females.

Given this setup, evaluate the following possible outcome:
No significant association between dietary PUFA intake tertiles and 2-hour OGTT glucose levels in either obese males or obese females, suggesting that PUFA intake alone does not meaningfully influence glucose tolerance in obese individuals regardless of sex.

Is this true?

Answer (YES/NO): NO